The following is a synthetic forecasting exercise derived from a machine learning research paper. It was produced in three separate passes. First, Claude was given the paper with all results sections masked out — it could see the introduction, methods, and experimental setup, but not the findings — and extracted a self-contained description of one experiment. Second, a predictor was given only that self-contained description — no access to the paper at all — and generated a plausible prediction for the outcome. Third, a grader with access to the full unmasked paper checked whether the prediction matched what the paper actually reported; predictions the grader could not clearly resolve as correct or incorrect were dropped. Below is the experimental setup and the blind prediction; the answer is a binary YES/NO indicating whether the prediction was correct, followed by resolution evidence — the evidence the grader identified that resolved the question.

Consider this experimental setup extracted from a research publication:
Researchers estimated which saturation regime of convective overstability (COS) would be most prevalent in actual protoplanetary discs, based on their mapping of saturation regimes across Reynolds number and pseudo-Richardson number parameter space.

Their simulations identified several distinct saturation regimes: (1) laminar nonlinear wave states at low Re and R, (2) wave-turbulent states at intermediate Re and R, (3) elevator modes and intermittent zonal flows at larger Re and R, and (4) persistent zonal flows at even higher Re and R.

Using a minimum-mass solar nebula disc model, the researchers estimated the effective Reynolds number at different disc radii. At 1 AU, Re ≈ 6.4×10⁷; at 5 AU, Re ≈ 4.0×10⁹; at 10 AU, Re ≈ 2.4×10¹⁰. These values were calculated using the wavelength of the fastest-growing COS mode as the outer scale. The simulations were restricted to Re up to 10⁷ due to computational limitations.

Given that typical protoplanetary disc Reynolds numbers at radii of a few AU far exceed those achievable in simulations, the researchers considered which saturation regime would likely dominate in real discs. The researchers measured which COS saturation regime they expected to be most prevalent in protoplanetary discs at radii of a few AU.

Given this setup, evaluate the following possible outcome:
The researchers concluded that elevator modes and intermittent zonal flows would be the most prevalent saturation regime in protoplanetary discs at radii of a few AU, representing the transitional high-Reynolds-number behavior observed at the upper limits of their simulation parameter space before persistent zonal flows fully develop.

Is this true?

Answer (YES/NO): NO